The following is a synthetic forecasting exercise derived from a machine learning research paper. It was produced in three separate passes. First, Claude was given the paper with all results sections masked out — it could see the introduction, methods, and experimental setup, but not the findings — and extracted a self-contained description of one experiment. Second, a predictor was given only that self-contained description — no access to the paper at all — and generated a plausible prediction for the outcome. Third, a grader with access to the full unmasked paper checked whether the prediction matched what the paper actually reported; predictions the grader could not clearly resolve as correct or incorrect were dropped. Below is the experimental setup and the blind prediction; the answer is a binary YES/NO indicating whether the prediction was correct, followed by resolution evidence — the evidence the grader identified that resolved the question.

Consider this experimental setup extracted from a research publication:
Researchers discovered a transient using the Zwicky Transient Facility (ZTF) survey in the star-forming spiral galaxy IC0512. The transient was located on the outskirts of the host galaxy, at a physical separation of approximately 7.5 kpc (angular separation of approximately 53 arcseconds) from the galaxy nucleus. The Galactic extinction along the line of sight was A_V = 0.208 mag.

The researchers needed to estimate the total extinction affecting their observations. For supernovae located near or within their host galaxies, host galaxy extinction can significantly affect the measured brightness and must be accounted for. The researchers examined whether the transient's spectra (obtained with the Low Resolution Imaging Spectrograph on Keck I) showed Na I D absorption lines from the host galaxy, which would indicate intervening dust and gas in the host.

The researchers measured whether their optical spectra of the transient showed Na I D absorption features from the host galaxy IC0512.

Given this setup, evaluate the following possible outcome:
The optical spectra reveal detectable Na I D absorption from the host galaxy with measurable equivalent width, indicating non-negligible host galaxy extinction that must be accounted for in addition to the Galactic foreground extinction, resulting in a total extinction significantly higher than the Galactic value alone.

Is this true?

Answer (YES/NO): NO